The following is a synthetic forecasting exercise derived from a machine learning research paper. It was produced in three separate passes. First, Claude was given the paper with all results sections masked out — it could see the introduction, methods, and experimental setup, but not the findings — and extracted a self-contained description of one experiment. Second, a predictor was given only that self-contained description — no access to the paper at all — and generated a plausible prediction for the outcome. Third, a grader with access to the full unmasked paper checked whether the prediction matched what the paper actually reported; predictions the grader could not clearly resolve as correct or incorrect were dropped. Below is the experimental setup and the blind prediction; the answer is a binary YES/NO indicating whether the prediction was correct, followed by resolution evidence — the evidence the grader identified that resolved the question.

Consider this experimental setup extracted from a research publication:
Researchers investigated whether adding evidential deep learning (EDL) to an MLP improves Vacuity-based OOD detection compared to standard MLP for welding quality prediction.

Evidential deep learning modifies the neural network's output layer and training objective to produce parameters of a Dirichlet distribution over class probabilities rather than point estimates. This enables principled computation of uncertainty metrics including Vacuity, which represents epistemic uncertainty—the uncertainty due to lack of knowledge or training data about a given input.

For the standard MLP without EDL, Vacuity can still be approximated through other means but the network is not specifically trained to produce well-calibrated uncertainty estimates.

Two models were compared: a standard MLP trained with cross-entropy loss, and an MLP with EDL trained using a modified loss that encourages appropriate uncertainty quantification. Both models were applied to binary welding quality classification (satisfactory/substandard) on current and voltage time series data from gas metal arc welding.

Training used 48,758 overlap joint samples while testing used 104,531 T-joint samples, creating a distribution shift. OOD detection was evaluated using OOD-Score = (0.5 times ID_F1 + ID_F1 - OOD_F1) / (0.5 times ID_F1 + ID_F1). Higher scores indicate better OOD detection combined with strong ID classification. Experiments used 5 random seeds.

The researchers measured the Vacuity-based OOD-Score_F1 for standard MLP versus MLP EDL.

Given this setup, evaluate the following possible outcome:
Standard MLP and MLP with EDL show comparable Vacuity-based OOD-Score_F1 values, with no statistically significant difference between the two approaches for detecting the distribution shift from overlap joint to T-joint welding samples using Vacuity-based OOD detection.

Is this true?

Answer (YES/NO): YES